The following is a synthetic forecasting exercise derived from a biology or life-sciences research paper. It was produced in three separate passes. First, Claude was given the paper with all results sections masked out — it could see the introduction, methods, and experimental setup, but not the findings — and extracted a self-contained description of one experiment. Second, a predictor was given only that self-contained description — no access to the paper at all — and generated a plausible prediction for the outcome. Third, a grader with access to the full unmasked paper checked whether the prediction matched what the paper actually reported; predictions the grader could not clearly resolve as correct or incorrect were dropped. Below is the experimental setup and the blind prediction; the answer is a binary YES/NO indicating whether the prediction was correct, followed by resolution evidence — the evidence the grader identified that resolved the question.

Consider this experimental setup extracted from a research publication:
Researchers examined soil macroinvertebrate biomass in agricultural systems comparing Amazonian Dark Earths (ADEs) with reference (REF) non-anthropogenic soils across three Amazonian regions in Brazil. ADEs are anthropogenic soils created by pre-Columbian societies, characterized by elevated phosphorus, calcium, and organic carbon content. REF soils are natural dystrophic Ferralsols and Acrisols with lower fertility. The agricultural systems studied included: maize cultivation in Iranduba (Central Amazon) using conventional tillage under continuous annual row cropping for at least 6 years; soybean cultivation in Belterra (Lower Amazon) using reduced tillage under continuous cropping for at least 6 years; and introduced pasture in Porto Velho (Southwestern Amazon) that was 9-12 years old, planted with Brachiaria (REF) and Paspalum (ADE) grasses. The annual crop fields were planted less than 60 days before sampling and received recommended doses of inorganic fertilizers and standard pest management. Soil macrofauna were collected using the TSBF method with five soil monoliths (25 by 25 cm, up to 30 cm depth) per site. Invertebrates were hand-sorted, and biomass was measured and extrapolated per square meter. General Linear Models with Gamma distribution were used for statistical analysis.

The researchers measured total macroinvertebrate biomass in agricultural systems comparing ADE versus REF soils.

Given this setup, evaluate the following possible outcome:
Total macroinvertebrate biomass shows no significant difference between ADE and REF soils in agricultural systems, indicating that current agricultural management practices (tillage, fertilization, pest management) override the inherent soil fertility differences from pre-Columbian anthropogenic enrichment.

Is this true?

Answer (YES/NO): NO